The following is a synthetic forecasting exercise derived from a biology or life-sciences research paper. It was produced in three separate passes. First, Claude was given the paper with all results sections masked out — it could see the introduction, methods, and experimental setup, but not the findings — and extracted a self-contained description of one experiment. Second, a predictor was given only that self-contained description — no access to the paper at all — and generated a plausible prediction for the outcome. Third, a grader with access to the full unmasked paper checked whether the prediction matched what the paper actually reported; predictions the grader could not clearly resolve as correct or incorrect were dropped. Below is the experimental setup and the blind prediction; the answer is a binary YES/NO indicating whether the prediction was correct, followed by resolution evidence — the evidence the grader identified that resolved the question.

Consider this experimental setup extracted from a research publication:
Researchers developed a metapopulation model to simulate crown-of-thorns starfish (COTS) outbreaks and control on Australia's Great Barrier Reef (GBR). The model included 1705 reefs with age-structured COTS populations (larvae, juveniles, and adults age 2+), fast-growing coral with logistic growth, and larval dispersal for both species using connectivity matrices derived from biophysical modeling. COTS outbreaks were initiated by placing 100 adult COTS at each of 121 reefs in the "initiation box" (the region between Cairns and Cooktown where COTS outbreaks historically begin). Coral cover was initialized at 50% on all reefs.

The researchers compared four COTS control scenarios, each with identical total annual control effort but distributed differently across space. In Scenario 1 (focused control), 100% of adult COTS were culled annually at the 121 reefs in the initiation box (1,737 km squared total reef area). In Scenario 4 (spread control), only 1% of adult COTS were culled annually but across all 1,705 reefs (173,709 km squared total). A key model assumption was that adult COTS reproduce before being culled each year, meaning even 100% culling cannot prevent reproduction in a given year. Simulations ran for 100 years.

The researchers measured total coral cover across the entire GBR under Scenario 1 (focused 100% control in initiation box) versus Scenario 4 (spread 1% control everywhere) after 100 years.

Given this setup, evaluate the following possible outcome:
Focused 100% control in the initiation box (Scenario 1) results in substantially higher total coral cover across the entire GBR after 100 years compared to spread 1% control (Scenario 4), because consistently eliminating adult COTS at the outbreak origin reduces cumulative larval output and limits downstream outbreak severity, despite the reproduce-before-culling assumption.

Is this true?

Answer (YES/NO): YES